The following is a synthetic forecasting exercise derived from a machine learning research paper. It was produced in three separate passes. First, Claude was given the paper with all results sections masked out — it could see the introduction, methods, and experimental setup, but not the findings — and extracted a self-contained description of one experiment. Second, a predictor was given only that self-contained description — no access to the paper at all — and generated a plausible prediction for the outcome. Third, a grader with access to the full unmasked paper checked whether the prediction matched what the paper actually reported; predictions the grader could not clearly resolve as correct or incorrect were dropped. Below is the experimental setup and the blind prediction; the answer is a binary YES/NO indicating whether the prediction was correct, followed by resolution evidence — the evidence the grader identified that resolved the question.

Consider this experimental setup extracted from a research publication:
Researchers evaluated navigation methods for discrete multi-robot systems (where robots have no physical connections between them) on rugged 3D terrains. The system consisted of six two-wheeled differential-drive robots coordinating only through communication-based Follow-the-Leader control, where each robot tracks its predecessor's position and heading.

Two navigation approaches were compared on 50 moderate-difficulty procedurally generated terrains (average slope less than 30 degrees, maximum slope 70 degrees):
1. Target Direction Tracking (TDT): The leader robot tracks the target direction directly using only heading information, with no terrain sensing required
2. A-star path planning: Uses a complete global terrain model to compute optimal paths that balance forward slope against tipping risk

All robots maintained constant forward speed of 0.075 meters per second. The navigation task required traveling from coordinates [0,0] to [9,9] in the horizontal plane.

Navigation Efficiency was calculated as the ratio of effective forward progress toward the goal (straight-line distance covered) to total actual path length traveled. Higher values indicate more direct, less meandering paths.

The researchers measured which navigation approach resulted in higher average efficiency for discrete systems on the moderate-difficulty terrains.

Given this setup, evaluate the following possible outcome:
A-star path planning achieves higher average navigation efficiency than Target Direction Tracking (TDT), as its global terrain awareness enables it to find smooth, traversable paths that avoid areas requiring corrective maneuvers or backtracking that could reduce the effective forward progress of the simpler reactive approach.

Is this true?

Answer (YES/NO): YES